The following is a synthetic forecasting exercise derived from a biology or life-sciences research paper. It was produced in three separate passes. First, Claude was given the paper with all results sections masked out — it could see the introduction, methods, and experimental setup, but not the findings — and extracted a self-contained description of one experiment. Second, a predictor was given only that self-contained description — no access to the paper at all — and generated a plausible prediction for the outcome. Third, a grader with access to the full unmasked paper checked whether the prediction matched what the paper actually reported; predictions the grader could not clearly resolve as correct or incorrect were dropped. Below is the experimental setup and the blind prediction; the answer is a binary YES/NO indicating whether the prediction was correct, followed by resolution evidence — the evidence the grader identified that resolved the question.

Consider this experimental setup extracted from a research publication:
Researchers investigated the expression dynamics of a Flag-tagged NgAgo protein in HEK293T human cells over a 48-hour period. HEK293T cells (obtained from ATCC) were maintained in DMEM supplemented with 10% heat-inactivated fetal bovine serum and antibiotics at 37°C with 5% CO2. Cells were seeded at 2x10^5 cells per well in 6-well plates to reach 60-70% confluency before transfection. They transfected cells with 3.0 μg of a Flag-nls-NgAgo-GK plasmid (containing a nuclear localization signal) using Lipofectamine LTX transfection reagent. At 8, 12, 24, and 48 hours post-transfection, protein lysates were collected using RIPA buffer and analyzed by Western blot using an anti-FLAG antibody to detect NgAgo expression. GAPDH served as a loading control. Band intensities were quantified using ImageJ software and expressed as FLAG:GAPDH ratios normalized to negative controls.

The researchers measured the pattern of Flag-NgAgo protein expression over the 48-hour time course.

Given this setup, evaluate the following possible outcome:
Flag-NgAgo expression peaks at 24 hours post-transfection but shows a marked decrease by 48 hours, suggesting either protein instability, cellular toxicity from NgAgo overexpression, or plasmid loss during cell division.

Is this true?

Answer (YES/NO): NO